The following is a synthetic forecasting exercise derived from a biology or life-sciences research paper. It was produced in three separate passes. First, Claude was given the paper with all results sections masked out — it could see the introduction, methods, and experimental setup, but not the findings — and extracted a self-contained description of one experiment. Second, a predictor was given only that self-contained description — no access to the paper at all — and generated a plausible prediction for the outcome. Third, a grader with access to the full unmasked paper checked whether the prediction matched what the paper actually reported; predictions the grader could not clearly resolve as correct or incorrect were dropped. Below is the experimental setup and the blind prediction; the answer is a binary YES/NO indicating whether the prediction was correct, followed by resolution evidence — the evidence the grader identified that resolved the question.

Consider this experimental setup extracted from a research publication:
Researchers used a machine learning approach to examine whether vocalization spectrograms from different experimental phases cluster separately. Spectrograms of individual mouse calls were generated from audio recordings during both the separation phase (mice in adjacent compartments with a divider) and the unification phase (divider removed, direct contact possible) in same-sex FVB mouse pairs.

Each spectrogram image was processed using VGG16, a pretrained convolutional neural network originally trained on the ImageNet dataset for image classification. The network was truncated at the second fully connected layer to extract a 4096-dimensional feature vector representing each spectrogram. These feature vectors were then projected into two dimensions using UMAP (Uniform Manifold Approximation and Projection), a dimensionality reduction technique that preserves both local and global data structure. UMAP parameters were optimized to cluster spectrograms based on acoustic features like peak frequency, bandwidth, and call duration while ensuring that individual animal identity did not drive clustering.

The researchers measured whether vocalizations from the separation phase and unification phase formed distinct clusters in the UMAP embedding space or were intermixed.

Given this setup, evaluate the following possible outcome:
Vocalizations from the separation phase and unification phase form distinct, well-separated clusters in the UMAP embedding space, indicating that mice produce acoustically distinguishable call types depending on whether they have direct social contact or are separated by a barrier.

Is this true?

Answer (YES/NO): YES